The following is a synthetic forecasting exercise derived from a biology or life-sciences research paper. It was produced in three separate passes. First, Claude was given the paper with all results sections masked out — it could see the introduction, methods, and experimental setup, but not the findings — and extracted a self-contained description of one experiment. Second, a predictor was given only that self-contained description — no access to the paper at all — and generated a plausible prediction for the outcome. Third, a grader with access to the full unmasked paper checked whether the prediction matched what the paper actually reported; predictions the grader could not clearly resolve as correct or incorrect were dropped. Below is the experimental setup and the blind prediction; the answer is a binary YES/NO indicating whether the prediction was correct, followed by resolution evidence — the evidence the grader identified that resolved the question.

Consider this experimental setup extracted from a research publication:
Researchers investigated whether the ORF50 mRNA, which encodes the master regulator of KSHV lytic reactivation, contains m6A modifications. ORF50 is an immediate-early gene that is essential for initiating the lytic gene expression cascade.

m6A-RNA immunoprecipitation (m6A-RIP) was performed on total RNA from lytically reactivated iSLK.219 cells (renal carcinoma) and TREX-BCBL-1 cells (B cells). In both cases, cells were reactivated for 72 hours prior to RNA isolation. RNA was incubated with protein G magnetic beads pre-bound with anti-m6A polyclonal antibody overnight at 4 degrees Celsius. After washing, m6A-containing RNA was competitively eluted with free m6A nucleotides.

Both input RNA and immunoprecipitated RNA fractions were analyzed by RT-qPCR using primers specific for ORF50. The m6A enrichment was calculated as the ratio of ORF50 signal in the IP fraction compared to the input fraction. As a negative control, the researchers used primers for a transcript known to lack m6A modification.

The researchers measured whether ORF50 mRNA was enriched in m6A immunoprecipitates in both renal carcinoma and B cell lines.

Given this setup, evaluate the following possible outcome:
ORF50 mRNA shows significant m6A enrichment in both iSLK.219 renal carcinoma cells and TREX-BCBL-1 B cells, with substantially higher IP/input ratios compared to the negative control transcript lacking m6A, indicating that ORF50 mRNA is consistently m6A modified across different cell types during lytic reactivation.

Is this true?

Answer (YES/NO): YES